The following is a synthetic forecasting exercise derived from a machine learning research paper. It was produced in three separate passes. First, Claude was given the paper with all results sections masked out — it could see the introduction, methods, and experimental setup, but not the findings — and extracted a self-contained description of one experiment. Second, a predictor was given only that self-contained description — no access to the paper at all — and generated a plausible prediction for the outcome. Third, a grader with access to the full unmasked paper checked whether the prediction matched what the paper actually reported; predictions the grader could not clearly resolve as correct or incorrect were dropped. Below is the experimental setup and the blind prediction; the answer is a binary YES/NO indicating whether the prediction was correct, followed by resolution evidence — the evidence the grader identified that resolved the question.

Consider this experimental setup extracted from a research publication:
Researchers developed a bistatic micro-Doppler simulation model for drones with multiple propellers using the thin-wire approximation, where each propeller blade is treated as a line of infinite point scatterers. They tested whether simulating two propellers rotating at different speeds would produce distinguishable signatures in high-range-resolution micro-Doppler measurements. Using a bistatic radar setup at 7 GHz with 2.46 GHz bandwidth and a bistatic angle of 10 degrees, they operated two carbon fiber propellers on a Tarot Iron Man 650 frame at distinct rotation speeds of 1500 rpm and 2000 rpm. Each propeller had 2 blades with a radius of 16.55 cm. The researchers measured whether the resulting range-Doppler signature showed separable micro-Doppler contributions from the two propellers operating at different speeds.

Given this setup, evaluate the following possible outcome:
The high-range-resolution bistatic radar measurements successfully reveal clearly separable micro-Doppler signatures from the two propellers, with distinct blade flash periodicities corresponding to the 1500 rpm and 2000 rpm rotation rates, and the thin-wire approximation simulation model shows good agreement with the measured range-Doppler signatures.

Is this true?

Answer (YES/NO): YES